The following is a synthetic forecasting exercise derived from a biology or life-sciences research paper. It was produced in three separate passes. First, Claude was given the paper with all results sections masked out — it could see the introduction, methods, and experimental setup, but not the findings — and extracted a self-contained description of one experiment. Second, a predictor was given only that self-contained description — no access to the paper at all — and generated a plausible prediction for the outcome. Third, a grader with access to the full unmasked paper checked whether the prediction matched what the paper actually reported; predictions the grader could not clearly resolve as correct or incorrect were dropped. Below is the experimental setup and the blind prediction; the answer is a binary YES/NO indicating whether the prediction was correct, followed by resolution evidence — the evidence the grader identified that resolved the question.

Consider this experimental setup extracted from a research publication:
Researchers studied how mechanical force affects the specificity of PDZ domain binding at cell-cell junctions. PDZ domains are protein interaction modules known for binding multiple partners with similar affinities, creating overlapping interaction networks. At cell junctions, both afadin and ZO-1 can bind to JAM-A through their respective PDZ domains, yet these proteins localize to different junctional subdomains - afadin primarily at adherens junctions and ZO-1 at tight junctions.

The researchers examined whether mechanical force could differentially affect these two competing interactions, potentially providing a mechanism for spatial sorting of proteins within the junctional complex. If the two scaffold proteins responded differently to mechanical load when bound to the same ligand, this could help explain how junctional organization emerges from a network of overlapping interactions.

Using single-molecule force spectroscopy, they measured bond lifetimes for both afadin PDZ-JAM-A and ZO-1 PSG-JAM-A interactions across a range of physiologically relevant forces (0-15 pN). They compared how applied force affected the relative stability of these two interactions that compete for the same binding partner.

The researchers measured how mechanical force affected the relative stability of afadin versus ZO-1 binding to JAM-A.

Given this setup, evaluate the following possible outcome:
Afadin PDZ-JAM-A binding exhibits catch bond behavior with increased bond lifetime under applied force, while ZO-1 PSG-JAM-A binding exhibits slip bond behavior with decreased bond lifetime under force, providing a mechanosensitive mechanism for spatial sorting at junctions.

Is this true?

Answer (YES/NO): YES